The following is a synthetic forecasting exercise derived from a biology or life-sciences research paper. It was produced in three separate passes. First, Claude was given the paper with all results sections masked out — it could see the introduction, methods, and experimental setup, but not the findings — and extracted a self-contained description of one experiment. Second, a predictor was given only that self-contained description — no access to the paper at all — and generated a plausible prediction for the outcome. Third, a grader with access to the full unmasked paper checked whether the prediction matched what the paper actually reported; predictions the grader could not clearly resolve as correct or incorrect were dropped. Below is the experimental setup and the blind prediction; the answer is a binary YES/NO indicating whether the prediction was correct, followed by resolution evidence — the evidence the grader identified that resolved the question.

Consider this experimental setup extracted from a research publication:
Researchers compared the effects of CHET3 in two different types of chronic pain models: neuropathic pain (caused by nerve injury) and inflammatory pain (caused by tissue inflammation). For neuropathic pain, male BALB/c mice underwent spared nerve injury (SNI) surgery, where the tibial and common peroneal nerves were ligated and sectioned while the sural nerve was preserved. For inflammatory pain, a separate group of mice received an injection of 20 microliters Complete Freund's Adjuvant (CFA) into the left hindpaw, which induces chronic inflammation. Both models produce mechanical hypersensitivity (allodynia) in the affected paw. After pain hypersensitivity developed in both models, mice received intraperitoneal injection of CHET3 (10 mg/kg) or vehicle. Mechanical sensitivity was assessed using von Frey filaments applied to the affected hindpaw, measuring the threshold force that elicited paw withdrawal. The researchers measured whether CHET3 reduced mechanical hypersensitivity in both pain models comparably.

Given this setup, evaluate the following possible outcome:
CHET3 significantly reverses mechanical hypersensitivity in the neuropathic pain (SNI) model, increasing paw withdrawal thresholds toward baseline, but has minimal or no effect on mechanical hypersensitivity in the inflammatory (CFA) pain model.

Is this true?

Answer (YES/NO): NO